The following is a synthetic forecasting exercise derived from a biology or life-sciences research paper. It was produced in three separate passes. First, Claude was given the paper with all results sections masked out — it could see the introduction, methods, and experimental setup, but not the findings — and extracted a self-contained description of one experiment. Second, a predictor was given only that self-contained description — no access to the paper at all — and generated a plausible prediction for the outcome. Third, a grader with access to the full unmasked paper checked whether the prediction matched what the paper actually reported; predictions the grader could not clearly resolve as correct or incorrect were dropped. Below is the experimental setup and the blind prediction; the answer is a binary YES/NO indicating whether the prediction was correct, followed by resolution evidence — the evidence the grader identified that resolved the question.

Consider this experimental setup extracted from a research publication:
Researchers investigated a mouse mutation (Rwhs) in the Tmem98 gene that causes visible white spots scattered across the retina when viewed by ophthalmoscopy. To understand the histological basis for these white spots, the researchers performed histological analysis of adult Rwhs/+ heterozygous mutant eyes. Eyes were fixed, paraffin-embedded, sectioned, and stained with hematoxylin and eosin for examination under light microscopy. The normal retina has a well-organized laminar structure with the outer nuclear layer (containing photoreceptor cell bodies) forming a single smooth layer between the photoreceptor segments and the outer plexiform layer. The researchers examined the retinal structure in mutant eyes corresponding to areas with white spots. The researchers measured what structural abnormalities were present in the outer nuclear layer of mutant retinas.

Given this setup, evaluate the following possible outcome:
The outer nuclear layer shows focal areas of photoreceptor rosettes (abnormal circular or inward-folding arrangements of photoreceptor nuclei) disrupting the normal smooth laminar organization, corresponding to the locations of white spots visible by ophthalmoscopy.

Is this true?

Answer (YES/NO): NO